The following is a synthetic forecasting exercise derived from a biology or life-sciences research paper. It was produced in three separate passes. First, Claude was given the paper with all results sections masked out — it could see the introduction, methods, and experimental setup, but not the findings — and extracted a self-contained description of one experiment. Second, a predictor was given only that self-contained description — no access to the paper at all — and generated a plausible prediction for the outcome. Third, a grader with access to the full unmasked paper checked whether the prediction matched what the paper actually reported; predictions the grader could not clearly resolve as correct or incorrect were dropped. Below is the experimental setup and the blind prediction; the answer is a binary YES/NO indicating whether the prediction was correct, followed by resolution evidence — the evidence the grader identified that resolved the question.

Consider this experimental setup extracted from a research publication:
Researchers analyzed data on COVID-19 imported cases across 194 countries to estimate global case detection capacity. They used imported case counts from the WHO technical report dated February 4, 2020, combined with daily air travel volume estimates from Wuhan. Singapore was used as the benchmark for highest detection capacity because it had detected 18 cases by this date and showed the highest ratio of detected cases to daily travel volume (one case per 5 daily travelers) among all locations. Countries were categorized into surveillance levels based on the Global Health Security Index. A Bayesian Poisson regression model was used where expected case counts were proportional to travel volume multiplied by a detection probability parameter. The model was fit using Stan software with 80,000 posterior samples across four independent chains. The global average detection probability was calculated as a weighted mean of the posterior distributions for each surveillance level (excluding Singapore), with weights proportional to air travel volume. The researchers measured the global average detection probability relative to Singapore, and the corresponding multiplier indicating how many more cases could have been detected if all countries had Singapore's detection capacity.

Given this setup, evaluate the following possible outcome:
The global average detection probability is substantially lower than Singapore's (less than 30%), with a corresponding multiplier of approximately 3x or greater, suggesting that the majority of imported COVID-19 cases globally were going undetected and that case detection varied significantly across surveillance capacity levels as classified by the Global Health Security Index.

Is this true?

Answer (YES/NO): NO